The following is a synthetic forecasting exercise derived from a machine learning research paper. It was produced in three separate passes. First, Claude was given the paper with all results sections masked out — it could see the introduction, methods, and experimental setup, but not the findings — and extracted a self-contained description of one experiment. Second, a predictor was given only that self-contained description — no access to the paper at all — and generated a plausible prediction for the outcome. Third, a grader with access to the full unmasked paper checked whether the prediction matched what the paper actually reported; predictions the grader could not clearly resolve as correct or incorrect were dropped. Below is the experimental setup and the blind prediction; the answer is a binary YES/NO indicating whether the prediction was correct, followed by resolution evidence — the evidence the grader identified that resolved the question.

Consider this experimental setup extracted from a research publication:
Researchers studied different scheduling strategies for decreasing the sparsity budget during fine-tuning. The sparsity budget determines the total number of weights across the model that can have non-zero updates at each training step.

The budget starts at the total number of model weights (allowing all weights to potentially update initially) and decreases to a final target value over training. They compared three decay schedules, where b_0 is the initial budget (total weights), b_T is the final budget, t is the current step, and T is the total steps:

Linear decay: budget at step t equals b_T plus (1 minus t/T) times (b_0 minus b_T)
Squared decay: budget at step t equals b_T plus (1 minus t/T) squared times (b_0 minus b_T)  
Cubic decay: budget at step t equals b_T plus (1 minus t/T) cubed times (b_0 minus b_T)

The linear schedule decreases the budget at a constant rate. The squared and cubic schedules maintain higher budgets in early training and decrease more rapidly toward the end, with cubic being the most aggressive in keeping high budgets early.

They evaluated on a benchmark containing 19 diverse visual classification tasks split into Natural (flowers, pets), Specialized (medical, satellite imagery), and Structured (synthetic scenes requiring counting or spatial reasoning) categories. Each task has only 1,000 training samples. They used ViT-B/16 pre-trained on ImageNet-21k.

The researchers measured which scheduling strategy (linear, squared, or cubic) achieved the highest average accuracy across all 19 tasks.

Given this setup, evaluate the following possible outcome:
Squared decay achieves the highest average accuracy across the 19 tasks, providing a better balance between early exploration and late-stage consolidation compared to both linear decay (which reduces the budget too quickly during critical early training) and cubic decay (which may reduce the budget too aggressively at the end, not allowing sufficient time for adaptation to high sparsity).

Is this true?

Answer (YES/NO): NO